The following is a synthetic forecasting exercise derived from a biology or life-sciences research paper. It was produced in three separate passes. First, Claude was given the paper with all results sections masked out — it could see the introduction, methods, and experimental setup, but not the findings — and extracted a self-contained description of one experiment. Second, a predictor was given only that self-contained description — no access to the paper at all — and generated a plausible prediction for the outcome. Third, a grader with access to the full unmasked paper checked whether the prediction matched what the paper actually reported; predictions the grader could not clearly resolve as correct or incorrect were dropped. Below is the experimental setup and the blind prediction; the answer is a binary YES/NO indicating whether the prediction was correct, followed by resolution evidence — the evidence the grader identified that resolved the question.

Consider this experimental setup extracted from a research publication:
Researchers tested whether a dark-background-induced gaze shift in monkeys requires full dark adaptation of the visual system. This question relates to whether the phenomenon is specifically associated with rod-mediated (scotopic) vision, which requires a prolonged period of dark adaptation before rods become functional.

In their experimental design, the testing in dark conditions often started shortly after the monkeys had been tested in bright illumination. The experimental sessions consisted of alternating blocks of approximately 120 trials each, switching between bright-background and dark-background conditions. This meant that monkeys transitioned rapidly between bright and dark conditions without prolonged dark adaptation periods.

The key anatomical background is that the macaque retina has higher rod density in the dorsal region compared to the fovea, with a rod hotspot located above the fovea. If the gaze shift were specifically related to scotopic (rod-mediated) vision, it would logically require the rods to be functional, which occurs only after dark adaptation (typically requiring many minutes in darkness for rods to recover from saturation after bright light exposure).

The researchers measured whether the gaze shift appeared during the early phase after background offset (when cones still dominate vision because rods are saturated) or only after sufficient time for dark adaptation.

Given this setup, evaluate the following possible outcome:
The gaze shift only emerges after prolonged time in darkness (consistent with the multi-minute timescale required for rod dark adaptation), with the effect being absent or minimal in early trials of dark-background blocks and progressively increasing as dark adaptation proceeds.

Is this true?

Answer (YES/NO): NO